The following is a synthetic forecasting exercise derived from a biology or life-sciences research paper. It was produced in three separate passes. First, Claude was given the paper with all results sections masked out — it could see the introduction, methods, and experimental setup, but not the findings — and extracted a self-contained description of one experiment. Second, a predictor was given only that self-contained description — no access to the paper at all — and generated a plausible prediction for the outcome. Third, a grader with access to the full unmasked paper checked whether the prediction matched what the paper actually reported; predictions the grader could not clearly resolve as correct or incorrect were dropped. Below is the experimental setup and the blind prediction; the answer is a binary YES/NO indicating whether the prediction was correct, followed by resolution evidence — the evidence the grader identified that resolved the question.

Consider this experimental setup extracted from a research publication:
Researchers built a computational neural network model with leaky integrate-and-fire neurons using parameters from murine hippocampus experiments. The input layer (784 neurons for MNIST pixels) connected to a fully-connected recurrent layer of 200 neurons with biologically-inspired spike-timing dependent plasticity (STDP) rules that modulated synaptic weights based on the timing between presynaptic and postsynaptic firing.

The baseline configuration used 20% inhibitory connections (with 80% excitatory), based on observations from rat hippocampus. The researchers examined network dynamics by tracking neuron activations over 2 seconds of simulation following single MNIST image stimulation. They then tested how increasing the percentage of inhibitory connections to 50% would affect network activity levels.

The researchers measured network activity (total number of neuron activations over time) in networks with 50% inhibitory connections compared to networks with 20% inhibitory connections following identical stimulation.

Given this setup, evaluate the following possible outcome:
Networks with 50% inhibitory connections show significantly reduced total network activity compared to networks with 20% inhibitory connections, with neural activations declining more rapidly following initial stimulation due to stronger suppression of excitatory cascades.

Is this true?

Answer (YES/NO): NO